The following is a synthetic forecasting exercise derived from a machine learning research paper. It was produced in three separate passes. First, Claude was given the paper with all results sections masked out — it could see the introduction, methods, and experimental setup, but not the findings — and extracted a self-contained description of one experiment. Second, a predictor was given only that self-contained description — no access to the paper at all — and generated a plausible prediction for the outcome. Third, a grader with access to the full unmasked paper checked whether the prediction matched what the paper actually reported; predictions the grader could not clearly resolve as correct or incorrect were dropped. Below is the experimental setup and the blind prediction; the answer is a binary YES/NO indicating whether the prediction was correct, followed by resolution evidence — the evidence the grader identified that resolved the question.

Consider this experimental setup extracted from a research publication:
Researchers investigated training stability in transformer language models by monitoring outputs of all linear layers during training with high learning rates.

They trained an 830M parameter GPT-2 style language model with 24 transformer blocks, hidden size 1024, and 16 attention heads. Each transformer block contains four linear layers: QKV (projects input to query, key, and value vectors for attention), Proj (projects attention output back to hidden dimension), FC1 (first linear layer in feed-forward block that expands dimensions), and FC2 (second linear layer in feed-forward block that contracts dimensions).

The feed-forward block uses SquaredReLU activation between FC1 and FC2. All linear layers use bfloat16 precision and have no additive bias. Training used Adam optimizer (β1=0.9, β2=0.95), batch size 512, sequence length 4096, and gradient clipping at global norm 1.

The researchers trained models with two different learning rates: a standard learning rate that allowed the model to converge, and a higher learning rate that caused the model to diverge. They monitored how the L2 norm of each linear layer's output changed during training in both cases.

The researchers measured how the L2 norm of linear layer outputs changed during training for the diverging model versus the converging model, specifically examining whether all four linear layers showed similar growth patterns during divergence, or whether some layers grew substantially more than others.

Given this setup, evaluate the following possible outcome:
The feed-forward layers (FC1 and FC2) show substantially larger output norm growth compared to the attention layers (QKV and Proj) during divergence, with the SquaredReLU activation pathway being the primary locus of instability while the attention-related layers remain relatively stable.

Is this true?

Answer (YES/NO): NO